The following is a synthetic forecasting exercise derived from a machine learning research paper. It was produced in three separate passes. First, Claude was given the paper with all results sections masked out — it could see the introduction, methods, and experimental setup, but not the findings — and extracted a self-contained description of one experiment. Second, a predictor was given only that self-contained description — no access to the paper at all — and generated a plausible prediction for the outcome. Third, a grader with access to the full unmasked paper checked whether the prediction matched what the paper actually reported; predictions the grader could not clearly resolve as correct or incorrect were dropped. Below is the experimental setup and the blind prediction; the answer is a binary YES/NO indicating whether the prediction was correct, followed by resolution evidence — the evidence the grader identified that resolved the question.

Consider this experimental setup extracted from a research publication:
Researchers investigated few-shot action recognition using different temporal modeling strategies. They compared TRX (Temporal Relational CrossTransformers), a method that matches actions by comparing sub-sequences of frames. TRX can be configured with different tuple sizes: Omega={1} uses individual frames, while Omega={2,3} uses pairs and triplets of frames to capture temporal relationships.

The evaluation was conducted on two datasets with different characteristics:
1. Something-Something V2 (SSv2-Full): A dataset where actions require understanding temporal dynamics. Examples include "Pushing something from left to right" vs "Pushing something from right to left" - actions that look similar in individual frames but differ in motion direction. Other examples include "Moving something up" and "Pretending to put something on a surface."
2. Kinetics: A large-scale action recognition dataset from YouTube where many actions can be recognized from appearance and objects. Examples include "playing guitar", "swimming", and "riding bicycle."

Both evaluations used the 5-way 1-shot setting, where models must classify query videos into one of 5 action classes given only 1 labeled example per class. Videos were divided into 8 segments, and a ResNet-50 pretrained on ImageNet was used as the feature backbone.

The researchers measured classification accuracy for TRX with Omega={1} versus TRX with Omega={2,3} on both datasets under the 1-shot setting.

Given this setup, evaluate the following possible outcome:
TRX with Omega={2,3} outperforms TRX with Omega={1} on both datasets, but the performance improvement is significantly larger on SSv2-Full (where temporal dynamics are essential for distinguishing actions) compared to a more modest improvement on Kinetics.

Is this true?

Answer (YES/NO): NO